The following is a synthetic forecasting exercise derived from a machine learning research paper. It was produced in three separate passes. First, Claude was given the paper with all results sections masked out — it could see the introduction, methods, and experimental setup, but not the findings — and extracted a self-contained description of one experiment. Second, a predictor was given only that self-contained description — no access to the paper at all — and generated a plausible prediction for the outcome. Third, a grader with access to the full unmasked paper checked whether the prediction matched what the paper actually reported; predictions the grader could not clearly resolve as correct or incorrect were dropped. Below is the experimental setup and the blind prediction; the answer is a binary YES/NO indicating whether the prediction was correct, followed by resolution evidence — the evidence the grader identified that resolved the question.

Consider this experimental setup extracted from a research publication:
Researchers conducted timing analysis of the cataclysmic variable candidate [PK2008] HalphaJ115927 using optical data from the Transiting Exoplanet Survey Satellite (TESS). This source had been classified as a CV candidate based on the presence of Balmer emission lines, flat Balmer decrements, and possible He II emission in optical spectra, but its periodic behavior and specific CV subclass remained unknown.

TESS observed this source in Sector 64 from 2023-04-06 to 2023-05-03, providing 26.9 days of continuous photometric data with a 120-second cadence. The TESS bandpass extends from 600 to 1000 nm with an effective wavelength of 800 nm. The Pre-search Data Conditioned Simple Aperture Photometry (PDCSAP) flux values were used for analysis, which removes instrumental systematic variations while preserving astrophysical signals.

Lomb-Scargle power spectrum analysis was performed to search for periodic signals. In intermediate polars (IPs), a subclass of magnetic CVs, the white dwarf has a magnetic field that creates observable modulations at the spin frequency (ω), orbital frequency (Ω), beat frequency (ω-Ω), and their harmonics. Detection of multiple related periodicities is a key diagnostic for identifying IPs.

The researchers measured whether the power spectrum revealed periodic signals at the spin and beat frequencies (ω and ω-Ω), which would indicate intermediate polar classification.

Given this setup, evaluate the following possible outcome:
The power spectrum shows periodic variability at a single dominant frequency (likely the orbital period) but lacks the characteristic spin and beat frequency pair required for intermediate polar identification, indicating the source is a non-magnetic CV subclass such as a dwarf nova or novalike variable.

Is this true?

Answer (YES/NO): NO